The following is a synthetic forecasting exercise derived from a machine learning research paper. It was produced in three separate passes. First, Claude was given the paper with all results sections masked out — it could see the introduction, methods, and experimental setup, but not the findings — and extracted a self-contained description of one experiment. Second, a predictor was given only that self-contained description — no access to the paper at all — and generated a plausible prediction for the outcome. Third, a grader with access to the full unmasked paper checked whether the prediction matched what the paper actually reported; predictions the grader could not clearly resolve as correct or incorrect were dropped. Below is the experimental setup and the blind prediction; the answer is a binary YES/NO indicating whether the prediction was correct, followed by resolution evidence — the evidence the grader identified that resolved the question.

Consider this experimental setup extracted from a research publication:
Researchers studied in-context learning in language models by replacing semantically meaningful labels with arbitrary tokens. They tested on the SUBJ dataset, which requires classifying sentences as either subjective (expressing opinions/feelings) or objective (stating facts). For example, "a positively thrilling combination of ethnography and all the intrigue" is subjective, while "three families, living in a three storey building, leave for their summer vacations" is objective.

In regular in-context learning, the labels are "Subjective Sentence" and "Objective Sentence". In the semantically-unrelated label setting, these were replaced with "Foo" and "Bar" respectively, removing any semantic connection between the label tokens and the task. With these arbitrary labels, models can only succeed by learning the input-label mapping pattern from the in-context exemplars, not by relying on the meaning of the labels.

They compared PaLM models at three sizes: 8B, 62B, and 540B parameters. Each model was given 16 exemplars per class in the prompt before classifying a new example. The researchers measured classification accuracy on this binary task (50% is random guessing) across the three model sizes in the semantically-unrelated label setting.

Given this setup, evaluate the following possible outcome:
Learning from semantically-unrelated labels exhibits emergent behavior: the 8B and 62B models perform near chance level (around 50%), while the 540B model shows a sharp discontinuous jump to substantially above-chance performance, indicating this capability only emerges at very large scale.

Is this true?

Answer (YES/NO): NO